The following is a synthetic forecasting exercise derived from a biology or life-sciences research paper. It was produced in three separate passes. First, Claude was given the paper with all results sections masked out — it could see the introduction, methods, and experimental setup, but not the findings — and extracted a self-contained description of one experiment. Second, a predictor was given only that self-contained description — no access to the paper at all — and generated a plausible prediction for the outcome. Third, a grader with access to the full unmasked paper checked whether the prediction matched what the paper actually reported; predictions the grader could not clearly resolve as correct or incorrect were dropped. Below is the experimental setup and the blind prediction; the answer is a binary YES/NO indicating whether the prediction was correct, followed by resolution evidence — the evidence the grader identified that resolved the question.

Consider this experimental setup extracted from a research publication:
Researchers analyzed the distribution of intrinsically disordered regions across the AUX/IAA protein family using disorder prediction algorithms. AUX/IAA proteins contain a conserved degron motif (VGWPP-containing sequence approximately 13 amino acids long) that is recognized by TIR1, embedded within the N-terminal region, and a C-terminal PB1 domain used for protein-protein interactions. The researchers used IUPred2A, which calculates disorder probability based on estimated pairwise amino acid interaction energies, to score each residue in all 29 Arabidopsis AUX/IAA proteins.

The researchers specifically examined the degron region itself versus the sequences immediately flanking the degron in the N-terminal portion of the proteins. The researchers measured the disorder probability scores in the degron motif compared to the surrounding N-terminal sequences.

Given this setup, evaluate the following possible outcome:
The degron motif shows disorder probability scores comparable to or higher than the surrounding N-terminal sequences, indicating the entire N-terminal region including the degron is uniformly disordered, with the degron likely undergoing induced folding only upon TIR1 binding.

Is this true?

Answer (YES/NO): NO